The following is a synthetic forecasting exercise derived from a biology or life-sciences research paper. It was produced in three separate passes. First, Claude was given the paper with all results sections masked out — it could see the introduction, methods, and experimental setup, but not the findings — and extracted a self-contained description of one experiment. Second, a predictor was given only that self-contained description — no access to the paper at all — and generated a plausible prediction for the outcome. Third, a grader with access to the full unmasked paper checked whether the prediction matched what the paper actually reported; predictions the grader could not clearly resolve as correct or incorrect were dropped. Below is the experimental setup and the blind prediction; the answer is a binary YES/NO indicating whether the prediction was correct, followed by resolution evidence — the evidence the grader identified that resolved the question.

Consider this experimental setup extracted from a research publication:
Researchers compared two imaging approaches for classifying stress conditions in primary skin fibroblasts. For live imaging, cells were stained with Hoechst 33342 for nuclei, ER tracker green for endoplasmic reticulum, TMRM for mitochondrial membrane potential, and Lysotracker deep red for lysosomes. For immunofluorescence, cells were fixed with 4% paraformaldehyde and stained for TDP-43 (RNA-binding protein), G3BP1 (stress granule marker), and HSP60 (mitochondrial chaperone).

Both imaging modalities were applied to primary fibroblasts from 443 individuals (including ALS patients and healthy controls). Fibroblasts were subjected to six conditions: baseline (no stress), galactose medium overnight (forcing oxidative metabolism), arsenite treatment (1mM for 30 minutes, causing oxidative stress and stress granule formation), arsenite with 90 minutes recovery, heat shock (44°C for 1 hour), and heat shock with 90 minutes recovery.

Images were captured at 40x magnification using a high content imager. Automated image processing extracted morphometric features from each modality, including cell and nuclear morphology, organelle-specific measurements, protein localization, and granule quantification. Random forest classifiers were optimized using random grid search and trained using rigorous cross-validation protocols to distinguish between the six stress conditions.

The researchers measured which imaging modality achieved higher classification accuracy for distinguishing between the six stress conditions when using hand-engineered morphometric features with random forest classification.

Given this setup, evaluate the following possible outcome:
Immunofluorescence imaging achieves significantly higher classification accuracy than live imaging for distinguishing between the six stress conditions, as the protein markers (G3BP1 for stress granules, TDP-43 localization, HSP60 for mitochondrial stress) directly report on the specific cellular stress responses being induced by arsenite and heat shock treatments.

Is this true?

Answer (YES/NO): NO